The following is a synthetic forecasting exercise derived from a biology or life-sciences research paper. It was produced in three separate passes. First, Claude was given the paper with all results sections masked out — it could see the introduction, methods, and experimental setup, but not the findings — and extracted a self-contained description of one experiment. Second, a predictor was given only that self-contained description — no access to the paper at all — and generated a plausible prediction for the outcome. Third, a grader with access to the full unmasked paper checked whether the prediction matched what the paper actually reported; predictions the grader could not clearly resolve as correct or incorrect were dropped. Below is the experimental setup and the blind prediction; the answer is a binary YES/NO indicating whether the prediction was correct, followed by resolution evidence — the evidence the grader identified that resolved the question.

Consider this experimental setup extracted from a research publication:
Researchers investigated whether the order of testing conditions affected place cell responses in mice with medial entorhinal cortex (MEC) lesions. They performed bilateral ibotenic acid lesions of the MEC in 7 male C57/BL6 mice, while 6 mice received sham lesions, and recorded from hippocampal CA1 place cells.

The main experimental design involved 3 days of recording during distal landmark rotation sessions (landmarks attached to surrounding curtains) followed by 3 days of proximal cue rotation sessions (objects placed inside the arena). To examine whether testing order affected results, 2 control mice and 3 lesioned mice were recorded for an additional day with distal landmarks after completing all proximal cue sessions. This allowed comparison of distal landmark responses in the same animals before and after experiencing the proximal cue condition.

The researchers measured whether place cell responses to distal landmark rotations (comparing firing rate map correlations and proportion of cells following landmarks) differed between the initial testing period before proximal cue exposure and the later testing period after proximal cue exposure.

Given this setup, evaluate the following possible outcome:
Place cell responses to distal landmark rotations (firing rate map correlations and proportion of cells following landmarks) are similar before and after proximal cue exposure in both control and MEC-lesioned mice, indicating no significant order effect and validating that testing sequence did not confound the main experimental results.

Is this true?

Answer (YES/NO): YES